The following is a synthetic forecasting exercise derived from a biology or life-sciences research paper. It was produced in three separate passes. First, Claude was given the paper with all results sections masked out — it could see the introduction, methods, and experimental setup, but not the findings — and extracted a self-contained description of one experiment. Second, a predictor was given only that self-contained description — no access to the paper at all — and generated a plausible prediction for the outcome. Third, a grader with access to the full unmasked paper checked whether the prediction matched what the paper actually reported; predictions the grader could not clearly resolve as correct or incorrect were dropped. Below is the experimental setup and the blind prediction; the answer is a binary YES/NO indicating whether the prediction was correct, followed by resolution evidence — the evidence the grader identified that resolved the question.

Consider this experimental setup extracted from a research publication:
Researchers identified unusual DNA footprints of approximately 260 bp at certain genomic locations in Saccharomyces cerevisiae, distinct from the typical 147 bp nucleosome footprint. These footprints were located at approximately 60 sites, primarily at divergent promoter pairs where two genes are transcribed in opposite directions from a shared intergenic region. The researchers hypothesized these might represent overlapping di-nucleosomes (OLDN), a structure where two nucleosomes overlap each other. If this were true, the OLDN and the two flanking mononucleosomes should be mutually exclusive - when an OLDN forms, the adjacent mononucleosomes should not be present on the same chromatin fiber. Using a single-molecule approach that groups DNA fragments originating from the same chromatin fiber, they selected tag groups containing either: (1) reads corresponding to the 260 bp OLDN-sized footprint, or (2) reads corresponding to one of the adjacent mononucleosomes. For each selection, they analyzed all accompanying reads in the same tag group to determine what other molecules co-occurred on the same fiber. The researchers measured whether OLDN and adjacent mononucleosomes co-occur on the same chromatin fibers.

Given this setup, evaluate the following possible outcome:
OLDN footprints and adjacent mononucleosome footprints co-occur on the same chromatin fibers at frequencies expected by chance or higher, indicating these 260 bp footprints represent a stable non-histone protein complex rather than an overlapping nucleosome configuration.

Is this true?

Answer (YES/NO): NO